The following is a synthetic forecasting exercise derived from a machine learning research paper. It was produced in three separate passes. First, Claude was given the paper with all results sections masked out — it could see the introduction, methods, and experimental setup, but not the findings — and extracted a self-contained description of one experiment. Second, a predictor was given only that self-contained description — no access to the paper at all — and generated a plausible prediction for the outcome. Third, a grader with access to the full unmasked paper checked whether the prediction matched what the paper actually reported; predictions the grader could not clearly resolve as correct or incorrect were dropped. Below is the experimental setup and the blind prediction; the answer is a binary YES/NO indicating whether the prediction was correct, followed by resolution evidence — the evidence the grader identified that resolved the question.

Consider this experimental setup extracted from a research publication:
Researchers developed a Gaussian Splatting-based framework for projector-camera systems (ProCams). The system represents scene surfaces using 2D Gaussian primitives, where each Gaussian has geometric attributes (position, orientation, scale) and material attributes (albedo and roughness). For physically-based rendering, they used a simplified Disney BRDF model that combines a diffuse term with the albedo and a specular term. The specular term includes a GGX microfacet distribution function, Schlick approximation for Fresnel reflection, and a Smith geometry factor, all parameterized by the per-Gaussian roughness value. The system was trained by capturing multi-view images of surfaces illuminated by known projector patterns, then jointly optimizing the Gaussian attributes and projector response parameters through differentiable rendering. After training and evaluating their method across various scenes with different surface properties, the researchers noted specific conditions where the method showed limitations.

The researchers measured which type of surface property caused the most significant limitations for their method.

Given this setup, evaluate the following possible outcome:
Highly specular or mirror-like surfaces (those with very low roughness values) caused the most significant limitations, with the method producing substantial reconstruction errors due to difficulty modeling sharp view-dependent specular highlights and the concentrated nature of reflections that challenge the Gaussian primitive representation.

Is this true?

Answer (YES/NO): YES